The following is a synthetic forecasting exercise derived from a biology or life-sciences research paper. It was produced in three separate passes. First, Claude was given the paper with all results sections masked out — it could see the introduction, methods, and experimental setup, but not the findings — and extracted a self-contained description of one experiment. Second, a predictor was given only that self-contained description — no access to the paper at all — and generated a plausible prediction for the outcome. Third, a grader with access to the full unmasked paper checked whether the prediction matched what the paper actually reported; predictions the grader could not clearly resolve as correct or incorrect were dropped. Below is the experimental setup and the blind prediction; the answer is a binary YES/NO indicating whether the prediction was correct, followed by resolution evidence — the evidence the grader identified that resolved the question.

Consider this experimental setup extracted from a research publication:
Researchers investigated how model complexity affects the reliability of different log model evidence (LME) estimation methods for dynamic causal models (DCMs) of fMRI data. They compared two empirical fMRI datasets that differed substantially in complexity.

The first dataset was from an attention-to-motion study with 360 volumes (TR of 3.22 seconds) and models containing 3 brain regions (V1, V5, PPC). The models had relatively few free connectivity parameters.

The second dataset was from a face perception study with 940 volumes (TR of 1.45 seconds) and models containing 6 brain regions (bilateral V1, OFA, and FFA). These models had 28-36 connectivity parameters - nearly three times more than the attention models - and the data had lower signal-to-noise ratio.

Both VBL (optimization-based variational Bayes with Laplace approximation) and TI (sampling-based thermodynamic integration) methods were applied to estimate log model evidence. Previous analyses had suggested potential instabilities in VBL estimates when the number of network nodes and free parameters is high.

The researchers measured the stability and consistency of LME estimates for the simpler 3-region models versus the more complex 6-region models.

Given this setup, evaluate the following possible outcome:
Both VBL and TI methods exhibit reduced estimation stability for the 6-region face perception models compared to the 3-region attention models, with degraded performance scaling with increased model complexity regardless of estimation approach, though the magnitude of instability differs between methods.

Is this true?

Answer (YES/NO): NO